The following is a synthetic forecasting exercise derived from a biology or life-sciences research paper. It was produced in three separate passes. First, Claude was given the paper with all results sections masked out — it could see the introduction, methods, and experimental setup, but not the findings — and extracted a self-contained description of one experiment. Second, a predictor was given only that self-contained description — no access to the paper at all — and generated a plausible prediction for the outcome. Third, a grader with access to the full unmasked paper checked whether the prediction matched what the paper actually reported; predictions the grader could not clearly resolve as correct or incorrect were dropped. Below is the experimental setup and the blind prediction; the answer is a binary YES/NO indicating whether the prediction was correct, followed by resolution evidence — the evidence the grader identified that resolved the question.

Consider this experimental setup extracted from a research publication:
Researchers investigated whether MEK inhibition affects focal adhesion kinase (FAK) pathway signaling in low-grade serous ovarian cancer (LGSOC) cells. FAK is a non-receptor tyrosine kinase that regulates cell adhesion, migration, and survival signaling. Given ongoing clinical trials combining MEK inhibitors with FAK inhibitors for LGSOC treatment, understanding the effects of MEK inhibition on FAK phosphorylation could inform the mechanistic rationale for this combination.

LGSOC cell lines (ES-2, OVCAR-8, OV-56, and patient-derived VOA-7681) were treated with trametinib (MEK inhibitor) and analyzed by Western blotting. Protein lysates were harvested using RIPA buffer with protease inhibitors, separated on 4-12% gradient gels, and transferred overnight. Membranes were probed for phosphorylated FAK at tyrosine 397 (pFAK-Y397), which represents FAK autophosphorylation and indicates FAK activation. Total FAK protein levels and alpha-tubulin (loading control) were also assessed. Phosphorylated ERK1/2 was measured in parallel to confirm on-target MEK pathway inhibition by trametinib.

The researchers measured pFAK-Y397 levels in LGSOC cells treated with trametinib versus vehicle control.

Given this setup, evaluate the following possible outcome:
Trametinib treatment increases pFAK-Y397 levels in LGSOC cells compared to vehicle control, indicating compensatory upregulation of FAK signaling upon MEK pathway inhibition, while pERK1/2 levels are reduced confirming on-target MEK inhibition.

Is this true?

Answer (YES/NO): YES